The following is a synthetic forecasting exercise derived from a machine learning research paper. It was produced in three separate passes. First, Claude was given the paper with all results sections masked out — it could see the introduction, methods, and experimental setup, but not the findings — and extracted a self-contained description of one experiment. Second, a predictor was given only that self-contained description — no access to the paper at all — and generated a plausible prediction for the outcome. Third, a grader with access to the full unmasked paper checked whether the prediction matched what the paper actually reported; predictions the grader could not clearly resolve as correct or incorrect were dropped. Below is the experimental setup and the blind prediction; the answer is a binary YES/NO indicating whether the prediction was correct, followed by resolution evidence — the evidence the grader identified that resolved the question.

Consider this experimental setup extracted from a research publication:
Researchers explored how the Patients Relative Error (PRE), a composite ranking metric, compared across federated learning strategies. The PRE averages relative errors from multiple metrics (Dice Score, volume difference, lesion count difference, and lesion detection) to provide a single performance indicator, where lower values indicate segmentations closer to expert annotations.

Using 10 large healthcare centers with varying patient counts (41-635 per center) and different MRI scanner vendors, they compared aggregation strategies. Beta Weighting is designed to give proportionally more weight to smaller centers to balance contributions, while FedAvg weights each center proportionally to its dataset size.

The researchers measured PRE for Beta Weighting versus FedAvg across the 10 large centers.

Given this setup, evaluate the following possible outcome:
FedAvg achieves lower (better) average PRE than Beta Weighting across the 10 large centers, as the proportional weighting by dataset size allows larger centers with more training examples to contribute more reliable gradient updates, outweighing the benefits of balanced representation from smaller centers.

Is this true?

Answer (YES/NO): YES